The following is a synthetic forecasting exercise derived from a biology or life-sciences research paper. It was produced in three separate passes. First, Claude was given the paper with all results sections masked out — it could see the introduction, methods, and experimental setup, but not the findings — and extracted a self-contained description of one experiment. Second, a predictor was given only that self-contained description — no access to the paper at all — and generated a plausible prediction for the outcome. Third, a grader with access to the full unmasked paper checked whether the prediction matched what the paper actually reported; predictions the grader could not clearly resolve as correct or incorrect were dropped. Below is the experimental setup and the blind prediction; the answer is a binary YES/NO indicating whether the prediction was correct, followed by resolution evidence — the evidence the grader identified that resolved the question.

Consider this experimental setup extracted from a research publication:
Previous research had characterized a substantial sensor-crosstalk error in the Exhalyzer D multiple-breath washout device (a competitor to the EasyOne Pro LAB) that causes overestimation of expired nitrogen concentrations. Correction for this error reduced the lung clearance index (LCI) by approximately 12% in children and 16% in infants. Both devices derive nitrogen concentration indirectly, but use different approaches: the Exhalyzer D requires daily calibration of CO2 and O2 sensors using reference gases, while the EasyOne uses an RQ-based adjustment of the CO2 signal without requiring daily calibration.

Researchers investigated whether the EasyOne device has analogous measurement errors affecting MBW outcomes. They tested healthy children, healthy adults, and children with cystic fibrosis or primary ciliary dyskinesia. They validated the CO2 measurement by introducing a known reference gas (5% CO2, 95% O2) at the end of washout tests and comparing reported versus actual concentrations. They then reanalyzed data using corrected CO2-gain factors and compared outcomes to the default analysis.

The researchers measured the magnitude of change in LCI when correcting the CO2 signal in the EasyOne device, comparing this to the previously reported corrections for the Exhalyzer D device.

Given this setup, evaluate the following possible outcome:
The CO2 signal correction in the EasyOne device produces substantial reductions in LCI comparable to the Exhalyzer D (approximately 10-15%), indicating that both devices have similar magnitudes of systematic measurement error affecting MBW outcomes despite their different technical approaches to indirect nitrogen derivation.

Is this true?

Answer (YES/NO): NO